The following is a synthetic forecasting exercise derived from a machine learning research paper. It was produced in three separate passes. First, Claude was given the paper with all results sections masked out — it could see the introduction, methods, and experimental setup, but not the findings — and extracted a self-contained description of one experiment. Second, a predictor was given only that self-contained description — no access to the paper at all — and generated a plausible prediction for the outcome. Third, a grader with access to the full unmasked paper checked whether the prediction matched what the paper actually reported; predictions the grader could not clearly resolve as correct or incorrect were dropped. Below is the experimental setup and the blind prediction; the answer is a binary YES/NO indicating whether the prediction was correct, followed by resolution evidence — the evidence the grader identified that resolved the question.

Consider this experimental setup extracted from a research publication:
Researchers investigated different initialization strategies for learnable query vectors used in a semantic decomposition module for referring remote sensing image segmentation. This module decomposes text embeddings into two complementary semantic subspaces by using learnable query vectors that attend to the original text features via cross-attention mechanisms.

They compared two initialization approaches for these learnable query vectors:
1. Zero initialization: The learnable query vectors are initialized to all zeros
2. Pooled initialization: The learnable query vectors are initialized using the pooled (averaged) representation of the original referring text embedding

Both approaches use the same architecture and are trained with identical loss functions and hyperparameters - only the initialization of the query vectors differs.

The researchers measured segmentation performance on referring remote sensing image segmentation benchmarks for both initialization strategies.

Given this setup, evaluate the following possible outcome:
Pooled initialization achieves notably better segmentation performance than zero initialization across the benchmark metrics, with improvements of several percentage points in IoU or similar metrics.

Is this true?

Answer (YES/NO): NO